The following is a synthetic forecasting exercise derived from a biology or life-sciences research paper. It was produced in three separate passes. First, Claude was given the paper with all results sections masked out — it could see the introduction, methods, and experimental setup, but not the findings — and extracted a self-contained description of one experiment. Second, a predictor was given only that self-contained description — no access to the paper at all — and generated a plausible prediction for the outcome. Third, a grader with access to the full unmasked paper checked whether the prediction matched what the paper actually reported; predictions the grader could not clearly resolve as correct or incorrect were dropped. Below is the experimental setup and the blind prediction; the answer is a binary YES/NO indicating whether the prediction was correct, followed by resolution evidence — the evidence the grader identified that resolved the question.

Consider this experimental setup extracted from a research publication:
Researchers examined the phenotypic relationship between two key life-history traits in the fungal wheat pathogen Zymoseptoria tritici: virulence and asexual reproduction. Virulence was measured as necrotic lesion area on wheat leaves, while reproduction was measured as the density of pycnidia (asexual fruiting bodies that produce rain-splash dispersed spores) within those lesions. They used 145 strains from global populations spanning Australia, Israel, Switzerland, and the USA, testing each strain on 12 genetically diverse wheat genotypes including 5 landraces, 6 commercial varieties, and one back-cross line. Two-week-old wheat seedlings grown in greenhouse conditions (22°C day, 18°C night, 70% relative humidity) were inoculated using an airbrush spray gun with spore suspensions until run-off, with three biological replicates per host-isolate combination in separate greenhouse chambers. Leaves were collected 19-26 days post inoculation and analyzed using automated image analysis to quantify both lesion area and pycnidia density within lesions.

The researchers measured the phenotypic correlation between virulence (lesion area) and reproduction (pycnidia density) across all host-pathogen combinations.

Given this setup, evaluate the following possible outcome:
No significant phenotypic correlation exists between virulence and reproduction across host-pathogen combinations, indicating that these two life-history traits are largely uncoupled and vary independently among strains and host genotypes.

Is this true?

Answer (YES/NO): NO